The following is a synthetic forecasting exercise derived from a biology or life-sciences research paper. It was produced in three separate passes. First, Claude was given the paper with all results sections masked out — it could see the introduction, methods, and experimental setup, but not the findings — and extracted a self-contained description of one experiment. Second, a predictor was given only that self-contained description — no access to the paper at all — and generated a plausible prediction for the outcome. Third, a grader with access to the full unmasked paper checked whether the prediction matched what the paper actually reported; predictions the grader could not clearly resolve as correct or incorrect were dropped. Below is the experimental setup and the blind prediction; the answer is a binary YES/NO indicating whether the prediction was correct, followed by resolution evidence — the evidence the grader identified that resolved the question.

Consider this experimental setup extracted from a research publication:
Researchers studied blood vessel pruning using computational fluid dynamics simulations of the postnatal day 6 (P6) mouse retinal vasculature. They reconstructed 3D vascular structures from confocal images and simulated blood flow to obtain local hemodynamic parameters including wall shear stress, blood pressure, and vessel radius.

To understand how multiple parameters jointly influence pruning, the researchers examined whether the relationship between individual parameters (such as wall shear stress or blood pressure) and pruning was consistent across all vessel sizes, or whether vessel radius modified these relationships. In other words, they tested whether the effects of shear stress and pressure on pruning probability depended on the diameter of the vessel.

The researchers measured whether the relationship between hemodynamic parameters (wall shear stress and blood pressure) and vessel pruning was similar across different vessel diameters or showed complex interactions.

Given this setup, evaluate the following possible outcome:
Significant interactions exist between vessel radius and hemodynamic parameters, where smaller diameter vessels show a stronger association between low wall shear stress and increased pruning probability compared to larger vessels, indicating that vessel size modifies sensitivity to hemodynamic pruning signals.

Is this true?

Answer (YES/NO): NO